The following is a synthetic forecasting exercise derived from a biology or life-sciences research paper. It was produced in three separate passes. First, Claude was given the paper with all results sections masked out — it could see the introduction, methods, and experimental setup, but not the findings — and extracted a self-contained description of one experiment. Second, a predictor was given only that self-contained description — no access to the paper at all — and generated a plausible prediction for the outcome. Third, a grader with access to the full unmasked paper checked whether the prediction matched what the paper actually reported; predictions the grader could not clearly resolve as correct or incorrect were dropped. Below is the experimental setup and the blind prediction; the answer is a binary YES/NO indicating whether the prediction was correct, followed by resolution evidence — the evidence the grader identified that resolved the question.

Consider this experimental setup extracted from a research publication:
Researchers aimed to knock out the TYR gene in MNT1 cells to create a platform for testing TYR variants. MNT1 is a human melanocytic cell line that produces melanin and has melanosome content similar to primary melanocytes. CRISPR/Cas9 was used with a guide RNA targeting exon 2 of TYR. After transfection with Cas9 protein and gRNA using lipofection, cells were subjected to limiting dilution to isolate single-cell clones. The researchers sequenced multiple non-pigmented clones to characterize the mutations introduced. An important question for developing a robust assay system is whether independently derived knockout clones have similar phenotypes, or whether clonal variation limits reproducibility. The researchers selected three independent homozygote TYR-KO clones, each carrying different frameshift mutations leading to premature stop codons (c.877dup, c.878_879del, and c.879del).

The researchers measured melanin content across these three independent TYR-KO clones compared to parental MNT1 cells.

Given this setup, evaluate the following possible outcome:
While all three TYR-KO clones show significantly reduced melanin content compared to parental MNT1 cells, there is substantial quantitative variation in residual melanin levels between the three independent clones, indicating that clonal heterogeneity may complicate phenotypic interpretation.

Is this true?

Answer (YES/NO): NO